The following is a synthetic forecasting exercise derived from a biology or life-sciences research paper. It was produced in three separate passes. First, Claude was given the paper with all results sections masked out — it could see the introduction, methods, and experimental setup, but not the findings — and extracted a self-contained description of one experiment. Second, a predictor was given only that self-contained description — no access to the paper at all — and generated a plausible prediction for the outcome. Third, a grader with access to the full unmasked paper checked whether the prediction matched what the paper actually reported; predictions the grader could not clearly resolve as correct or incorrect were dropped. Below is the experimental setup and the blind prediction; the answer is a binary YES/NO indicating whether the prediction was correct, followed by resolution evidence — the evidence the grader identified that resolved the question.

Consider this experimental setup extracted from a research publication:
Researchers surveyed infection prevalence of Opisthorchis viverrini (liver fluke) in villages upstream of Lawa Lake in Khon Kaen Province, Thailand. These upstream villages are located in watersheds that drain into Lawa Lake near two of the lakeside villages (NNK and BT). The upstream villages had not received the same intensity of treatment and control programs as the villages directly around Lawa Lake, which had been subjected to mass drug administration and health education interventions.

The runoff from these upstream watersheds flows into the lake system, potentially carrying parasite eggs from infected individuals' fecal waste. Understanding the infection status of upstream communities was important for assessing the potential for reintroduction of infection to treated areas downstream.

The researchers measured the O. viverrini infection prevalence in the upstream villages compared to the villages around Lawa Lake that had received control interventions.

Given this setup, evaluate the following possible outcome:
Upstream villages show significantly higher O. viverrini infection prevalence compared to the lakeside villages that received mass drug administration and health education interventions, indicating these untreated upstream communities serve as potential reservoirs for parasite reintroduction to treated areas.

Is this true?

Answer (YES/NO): YES